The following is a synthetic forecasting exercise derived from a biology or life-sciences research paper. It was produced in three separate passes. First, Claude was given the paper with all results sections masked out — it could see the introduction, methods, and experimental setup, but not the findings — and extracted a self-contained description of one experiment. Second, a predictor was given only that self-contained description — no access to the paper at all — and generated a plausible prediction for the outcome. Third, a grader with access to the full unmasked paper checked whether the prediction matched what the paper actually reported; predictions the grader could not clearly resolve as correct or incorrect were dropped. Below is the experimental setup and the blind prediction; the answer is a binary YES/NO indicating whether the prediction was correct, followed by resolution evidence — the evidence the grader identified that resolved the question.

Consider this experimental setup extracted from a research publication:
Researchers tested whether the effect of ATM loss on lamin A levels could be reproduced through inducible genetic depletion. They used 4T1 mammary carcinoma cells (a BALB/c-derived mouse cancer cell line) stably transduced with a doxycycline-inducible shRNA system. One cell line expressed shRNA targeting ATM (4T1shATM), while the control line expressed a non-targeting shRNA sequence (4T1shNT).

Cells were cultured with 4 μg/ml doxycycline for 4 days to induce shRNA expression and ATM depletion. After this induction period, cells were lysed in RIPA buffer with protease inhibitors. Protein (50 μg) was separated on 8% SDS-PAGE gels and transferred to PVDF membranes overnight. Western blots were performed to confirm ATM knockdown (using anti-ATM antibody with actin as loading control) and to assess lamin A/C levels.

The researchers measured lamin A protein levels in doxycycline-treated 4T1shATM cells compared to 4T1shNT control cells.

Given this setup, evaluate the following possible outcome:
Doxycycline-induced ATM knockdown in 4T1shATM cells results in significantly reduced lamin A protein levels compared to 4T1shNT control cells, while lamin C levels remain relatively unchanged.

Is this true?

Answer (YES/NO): NO